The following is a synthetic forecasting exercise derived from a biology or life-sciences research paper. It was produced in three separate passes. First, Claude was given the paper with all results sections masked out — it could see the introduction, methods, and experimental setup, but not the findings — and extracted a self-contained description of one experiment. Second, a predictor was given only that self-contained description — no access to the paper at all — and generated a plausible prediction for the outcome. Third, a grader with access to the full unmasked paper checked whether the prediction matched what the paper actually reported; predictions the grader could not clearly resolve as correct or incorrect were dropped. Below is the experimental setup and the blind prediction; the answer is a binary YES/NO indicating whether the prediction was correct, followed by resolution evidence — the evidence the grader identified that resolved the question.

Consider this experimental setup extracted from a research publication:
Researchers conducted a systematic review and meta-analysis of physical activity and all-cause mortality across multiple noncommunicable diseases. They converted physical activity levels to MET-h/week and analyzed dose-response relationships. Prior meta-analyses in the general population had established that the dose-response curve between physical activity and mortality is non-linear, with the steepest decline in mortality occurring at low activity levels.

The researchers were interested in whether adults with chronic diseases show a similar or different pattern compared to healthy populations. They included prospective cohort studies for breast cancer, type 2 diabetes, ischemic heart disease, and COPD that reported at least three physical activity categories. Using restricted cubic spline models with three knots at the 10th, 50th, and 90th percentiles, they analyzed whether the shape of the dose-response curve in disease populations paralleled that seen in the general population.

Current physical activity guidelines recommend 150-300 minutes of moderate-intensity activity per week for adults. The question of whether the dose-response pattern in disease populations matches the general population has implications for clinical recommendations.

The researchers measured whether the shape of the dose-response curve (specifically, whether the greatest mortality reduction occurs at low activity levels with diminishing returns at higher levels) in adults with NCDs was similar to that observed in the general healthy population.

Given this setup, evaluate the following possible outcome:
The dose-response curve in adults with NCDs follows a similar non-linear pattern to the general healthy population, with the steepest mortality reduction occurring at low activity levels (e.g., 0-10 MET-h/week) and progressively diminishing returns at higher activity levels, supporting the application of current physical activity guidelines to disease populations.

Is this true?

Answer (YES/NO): YES